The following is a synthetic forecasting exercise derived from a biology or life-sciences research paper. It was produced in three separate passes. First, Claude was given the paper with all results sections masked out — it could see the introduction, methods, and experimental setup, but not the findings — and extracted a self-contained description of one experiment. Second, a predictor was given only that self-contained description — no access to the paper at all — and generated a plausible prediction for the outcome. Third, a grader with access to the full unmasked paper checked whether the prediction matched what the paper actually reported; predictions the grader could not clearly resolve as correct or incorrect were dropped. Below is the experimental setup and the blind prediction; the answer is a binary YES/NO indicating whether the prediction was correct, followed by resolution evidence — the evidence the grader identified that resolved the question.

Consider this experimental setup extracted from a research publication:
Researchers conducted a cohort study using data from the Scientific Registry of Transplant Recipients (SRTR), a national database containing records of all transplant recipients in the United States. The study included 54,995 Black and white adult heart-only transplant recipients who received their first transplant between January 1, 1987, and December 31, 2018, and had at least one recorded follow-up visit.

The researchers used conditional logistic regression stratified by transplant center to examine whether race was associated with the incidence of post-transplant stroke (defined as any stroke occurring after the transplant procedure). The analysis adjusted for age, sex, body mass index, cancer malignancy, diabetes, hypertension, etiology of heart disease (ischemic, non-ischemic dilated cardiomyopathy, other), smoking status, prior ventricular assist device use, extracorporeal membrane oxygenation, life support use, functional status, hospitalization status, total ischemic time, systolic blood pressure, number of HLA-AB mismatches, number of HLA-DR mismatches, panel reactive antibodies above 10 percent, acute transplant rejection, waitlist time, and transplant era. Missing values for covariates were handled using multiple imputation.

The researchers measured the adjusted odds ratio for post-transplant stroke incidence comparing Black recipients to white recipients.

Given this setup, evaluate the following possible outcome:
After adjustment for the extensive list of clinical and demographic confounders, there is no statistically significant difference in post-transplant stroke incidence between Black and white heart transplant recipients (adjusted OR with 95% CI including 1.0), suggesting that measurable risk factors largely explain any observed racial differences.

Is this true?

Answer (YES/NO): YES